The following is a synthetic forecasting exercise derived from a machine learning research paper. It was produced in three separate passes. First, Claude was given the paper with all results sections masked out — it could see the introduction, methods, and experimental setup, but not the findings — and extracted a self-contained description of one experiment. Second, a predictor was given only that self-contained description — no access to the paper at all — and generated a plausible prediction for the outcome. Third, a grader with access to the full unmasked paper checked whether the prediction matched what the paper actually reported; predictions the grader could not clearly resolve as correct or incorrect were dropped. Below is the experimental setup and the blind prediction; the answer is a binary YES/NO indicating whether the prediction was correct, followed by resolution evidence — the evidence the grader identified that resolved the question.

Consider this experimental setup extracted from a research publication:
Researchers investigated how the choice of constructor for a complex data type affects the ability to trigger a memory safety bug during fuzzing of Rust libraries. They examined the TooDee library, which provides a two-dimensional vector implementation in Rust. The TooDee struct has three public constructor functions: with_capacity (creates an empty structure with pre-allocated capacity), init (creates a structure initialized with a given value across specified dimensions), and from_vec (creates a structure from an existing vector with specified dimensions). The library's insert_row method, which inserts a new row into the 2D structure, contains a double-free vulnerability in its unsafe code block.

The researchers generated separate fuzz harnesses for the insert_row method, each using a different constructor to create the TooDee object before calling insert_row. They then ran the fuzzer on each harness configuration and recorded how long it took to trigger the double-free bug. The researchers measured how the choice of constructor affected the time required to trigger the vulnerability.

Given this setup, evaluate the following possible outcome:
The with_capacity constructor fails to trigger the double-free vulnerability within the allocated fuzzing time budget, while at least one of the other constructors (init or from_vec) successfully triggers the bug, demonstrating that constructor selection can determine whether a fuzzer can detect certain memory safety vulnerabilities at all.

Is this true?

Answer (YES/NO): YES